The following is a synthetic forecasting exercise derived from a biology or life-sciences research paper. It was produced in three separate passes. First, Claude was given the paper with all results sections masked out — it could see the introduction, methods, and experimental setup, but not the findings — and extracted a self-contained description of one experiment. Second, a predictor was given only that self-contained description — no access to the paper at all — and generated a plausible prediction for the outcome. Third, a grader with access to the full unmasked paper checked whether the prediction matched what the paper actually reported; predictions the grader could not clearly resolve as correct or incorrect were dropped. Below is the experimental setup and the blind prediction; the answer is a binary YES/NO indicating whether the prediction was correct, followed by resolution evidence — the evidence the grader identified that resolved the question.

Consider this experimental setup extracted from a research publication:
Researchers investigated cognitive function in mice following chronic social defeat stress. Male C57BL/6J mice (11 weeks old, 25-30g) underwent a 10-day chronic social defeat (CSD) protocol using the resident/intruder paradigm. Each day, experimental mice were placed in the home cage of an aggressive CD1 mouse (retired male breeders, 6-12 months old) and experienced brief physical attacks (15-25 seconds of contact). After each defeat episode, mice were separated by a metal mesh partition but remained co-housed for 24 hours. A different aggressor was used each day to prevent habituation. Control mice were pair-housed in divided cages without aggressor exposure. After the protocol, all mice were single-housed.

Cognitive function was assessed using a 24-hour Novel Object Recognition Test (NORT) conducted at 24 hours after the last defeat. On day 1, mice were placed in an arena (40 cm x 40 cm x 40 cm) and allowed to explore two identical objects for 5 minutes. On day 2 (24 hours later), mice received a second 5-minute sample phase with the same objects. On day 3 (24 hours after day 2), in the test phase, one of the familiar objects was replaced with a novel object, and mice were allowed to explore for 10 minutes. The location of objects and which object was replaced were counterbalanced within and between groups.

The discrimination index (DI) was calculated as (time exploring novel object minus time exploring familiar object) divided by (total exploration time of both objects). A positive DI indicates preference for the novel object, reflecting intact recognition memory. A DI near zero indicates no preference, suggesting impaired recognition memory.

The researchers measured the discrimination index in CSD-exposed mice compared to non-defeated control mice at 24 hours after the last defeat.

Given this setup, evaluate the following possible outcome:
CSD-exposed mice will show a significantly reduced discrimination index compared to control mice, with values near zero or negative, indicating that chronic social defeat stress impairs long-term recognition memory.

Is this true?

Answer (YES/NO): NO